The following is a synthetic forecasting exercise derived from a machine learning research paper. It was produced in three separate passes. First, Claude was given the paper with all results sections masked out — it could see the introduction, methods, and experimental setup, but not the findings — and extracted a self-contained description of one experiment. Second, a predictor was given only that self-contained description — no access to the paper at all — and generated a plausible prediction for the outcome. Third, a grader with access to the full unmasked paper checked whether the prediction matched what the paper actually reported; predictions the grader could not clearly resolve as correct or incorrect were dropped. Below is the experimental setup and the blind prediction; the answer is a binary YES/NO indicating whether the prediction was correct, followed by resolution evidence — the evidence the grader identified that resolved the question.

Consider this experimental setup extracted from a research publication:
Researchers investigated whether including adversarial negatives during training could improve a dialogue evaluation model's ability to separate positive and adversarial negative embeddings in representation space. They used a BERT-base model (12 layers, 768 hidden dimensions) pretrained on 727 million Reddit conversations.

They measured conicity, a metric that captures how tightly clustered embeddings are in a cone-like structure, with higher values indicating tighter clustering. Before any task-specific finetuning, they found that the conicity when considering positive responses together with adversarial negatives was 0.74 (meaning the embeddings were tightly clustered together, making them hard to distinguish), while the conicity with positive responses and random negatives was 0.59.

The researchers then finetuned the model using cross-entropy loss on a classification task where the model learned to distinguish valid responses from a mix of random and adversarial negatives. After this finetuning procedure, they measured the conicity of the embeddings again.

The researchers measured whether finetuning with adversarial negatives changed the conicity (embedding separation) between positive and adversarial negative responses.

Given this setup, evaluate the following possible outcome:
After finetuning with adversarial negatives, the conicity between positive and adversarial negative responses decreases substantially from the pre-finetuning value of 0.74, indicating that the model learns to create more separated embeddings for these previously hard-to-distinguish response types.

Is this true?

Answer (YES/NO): YES